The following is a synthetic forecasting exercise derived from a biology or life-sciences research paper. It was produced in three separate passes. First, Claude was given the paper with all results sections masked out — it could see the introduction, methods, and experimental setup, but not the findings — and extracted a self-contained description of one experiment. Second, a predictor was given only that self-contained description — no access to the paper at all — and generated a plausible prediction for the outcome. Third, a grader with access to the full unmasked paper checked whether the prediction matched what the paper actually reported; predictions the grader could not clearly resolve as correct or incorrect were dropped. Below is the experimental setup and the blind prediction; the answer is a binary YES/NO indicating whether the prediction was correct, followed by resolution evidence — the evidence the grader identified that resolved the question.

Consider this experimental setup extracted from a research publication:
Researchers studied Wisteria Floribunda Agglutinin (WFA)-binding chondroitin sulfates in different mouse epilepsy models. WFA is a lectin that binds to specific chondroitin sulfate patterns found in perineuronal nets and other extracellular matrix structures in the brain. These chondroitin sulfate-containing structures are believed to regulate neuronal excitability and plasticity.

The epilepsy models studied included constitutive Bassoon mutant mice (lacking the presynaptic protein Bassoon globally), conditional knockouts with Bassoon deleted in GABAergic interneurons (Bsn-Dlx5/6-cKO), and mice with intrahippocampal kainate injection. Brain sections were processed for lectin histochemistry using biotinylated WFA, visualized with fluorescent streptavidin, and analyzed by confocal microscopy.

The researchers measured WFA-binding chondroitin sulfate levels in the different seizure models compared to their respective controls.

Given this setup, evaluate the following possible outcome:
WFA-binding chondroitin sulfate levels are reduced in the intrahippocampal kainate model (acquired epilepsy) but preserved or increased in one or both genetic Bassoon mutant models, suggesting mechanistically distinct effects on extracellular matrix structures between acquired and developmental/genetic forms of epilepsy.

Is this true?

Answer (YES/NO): NO